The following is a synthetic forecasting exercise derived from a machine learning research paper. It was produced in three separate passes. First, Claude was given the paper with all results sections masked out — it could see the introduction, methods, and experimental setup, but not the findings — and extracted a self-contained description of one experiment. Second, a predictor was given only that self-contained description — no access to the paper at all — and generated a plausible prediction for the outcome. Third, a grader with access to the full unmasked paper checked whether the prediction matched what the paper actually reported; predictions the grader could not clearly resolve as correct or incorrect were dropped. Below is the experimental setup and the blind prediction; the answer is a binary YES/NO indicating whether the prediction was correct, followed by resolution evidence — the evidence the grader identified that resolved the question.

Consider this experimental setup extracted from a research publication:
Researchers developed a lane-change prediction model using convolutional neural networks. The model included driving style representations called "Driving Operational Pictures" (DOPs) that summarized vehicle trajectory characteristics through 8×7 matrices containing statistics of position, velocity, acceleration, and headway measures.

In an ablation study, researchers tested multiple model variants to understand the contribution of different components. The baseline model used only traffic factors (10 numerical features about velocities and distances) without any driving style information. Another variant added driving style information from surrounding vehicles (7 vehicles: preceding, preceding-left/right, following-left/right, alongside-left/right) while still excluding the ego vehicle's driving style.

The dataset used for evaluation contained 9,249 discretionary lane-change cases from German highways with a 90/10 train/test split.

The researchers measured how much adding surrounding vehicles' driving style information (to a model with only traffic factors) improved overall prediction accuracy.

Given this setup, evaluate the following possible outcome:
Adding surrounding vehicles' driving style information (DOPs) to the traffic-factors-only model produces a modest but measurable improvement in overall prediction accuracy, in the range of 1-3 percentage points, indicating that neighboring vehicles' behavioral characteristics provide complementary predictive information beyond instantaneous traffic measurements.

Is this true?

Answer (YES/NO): NO